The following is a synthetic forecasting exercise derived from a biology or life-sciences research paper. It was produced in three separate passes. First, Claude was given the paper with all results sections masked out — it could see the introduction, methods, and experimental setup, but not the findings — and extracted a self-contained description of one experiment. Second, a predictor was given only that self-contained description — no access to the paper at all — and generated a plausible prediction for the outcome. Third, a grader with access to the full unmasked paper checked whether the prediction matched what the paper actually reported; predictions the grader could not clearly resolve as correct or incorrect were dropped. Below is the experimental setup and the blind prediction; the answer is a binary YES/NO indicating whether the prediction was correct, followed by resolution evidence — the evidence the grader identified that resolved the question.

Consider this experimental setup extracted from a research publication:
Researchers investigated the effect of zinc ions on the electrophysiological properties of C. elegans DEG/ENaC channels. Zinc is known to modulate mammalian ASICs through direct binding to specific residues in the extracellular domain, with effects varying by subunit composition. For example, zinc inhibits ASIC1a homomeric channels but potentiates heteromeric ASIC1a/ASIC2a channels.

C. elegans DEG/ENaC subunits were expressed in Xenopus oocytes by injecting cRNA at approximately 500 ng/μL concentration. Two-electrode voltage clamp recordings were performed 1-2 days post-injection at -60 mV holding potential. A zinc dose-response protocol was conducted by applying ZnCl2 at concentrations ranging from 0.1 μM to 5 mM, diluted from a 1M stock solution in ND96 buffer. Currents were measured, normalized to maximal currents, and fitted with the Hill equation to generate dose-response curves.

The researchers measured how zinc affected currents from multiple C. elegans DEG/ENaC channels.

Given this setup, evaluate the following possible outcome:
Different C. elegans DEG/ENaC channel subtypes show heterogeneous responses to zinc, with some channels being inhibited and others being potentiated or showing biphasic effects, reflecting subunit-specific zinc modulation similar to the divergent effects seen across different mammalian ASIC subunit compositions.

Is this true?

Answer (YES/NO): YES